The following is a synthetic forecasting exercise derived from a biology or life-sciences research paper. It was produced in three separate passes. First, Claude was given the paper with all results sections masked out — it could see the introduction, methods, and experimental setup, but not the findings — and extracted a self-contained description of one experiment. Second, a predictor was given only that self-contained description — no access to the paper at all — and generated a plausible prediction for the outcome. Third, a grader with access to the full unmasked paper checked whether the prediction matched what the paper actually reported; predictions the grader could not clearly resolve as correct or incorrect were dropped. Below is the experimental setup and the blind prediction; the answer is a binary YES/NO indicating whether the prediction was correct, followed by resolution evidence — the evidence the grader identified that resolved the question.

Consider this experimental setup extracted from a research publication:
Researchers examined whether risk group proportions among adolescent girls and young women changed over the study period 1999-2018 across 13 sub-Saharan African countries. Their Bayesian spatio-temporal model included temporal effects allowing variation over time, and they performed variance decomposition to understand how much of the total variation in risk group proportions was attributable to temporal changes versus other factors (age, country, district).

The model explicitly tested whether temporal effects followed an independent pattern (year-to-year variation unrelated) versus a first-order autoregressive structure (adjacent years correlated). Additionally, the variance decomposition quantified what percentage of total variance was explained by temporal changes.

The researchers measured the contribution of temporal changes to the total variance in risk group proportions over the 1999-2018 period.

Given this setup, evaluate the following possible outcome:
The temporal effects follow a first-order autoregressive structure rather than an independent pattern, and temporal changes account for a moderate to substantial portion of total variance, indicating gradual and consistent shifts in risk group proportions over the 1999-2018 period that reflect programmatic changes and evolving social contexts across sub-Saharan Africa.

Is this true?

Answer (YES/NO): NO